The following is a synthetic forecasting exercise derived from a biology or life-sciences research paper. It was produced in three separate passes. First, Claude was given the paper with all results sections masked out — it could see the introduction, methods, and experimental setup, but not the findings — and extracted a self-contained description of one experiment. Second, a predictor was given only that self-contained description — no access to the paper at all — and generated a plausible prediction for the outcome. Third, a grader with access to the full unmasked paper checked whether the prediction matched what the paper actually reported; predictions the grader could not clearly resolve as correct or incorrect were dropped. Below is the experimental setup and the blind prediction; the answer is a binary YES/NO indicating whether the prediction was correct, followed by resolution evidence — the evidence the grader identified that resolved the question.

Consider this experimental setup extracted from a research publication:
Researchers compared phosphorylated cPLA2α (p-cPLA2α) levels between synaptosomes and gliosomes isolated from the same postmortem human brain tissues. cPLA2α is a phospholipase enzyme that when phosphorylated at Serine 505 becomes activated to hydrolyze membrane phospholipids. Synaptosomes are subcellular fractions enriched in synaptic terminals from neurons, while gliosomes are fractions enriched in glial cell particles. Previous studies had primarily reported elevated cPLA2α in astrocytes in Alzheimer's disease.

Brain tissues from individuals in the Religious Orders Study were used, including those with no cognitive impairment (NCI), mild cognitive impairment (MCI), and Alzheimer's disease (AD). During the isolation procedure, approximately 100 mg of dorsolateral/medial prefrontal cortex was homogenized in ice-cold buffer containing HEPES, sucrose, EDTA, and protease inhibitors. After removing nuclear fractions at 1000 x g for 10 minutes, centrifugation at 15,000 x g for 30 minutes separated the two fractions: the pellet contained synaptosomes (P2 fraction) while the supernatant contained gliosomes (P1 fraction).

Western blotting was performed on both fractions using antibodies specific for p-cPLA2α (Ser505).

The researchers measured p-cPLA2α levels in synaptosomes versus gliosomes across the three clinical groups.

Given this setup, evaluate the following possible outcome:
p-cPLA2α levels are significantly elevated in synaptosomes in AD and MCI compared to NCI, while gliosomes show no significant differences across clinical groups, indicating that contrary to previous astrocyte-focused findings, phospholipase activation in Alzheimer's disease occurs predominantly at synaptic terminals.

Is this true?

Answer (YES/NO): NO